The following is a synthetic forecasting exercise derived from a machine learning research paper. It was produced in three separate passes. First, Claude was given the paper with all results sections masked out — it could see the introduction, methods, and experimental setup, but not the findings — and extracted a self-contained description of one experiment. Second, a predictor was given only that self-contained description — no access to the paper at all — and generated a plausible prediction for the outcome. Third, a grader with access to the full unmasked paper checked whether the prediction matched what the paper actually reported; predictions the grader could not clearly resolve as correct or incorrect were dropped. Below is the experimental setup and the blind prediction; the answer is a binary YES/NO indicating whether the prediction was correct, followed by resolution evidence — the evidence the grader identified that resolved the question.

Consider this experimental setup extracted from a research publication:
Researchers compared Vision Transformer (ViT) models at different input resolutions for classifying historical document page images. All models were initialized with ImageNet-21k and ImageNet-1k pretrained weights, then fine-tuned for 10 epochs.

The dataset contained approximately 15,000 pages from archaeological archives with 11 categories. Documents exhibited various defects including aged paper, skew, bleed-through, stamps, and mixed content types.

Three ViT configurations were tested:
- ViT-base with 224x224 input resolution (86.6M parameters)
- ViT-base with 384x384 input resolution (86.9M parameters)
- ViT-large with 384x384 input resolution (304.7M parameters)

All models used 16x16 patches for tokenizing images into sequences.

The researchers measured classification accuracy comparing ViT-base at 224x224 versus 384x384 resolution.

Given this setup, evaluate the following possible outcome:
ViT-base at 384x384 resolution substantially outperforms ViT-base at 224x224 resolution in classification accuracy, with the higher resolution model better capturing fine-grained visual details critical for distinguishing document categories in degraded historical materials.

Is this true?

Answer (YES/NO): NO